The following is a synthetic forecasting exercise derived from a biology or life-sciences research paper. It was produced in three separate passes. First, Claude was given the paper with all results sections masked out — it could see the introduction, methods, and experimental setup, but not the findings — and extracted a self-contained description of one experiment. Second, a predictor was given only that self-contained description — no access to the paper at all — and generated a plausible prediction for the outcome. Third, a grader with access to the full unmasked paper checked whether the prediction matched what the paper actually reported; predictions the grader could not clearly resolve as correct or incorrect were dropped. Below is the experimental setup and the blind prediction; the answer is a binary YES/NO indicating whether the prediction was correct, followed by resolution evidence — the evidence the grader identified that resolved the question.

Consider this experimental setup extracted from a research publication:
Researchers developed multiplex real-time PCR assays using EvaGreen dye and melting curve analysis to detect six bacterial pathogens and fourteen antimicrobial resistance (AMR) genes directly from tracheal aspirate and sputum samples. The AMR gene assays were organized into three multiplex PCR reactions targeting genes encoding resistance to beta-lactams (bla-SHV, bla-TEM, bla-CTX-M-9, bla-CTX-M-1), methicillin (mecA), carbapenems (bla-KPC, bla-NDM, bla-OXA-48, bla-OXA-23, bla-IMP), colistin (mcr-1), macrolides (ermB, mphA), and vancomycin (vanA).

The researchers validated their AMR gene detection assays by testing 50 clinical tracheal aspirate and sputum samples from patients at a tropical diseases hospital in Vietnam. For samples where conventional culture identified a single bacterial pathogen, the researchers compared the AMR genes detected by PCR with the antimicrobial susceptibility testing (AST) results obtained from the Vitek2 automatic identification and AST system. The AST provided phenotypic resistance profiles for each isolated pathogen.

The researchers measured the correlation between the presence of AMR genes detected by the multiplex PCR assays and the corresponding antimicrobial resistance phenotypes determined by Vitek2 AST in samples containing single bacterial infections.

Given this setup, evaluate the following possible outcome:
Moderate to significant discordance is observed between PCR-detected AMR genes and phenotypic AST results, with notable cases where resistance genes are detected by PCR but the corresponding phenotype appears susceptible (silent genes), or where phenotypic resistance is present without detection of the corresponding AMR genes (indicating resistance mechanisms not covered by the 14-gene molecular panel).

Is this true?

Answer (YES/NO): NO